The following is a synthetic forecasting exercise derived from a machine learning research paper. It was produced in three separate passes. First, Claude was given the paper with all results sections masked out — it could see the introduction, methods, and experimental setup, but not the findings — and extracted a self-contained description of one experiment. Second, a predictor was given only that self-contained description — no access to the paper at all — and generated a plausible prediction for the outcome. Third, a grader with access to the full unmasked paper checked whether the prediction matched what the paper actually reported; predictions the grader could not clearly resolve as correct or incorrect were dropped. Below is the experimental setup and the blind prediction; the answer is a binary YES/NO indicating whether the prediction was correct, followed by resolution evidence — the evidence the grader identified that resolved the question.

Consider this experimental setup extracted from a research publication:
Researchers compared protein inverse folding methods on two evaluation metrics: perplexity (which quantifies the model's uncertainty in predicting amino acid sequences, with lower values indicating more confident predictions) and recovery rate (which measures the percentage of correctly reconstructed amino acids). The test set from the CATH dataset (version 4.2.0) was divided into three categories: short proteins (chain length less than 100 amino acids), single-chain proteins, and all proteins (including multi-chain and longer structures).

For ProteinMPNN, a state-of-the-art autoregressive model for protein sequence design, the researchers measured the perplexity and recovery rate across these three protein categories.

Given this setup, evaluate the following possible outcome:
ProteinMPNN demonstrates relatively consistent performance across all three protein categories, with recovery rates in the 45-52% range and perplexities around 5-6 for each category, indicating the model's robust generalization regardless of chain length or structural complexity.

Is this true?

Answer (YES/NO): NO